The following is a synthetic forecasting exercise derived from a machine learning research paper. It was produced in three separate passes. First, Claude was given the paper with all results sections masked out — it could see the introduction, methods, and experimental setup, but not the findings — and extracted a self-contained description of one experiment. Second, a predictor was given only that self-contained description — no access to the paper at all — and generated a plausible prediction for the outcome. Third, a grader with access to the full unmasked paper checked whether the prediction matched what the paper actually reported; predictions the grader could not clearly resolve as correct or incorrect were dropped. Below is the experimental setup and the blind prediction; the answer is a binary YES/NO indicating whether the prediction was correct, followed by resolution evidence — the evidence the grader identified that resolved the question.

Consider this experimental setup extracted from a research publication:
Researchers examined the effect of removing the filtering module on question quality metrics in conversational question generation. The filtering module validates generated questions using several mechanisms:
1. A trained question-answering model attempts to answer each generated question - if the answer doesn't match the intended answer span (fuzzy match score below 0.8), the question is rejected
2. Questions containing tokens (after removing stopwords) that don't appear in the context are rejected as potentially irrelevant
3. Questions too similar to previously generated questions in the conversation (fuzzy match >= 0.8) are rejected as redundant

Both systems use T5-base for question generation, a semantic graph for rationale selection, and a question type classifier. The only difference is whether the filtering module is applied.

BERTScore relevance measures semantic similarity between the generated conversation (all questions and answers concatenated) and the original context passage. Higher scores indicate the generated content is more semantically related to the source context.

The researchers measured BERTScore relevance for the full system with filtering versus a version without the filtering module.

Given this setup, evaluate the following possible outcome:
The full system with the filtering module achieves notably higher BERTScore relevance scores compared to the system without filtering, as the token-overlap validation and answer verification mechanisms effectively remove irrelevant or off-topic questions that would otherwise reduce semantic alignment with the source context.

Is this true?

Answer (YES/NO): YES